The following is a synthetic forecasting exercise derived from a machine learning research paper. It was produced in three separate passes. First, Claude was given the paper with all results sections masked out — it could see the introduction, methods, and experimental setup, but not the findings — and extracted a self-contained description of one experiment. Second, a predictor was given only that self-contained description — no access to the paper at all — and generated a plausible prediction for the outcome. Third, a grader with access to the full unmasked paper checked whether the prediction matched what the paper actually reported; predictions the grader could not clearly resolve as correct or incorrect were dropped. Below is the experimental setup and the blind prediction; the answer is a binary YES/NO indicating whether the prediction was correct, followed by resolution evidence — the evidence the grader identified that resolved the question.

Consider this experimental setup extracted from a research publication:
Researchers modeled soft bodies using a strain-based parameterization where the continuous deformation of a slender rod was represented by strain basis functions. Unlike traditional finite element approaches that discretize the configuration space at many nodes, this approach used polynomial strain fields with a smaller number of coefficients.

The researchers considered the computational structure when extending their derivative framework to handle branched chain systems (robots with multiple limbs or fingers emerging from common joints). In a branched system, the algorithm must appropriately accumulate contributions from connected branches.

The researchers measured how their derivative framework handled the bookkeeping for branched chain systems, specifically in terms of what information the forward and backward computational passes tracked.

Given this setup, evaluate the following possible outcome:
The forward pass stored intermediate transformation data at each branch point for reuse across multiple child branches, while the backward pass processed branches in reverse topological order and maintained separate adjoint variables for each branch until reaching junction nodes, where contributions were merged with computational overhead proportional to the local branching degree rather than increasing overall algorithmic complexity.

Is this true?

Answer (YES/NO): NO